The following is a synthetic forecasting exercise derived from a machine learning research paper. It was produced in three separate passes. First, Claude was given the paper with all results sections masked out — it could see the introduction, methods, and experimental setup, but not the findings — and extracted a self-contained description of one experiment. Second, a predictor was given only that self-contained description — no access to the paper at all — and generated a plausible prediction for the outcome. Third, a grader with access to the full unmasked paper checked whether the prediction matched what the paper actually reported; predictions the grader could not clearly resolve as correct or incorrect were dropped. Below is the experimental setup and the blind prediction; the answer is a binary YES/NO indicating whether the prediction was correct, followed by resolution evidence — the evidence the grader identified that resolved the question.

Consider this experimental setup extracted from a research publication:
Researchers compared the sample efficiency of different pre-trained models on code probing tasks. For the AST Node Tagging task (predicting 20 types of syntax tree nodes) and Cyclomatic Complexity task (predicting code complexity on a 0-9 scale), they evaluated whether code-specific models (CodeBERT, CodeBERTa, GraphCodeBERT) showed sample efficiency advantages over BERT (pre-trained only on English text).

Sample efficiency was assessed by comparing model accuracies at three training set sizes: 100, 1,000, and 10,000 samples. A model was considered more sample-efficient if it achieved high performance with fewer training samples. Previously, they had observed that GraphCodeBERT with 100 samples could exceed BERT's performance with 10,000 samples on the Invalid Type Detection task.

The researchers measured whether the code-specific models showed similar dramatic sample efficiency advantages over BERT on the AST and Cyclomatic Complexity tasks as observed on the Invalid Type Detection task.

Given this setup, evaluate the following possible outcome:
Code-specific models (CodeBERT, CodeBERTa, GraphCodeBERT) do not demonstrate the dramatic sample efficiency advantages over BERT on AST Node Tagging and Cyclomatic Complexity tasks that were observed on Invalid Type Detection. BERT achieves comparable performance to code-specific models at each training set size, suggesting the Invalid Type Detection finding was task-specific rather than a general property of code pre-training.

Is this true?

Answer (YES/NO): YES